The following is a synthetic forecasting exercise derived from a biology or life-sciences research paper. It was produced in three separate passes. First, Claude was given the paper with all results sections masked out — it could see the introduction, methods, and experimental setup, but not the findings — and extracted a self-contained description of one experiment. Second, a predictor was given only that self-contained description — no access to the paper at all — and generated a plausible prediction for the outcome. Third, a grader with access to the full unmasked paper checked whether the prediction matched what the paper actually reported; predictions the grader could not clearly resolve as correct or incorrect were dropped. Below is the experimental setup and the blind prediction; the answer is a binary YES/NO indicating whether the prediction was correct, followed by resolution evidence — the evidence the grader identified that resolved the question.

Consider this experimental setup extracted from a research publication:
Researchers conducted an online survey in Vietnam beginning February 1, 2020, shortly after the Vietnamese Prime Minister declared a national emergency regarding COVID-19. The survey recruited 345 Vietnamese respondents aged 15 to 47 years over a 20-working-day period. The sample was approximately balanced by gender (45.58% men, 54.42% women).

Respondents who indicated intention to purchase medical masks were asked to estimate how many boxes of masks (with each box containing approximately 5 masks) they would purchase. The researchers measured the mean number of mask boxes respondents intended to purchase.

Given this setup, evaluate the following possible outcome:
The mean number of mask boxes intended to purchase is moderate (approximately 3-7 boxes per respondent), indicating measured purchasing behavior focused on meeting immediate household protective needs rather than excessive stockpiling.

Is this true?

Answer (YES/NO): NO